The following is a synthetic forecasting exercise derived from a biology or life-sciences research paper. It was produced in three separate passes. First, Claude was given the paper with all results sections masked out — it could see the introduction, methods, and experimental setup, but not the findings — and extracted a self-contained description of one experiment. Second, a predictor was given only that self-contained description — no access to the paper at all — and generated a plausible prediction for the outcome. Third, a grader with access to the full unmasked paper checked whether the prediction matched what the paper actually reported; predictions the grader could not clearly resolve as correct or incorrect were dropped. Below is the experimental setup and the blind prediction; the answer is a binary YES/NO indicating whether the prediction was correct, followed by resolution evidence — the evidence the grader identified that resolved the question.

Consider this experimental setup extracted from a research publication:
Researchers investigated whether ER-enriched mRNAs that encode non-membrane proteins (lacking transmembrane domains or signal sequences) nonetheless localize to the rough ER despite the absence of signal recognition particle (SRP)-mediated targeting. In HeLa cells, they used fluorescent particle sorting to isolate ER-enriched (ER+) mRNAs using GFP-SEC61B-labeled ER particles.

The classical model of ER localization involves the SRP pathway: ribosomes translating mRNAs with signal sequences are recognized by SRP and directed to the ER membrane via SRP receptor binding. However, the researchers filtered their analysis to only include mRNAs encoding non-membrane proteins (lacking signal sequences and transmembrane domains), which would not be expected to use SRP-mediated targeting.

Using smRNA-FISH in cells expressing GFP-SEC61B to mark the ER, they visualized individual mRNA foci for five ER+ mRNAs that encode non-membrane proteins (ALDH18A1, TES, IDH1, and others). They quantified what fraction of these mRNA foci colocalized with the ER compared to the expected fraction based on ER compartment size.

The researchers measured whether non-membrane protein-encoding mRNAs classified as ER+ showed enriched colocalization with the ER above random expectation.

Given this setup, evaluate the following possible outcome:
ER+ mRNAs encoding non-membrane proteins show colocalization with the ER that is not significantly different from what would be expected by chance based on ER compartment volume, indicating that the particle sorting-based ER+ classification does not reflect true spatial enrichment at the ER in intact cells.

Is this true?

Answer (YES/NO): NO